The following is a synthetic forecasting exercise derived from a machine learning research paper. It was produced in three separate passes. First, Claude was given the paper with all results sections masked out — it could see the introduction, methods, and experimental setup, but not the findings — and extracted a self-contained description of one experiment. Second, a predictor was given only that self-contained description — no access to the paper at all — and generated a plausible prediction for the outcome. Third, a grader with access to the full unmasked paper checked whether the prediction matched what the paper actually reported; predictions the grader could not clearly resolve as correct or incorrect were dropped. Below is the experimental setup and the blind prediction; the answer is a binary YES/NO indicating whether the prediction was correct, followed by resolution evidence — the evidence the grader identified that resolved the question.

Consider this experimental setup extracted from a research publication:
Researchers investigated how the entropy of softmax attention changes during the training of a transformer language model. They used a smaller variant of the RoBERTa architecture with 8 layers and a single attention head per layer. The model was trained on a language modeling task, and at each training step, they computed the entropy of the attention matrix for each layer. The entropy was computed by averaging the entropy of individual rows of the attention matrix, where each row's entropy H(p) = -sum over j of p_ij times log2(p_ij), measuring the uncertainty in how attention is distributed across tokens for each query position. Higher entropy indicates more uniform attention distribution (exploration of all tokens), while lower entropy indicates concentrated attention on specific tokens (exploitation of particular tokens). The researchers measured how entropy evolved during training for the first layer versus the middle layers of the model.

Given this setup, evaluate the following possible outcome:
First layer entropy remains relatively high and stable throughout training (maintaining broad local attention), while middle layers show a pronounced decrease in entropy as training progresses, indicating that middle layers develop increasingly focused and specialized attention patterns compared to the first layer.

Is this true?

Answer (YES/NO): YES